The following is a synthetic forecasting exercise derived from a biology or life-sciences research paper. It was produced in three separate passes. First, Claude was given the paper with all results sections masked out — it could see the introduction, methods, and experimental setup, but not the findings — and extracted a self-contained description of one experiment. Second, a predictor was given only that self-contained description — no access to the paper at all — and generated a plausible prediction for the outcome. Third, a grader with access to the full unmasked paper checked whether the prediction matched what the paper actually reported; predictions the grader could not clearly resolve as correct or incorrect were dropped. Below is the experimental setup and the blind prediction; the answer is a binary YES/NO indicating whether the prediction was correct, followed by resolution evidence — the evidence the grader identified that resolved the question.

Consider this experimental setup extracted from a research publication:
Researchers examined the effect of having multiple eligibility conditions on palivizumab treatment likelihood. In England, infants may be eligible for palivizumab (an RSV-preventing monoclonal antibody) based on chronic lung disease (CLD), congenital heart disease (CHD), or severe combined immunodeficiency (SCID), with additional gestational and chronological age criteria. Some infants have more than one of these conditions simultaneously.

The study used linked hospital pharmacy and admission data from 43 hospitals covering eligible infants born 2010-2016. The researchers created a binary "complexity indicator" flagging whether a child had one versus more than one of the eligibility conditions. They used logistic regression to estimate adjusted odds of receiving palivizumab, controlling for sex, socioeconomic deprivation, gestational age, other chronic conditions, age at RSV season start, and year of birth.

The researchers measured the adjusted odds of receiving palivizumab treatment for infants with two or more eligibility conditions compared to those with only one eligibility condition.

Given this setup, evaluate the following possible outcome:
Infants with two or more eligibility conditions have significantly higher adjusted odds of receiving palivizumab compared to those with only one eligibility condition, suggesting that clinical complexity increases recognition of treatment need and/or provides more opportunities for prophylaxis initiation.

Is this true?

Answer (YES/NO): YES